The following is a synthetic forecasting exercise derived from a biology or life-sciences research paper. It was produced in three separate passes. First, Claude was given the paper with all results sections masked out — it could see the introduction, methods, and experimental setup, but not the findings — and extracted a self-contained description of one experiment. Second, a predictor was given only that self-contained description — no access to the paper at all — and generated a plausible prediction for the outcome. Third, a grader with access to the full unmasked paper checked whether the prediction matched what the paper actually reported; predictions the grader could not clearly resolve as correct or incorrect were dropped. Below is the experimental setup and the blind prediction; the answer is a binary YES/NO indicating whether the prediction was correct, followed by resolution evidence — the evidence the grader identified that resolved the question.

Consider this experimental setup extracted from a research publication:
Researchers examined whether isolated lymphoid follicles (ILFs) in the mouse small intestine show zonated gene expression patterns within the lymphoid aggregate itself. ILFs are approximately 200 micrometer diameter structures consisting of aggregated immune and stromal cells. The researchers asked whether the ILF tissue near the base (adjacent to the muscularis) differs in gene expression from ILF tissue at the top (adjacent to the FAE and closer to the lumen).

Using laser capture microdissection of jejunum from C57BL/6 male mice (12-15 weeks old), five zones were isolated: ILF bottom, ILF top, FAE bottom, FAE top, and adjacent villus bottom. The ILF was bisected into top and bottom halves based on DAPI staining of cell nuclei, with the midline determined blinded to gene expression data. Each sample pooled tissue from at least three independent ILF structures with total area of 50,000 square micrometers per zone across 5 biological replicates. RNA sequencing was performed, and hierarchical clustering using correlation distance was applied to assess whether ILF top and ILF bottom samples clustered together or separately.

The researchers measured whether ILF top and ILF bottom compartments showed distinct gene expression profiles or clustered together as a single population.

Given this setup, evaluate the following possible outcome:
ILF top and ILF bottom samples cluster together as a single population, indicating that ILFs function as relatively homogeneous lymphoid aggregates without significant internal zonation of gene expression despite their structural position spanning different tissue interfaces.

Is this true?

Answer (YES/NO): NO